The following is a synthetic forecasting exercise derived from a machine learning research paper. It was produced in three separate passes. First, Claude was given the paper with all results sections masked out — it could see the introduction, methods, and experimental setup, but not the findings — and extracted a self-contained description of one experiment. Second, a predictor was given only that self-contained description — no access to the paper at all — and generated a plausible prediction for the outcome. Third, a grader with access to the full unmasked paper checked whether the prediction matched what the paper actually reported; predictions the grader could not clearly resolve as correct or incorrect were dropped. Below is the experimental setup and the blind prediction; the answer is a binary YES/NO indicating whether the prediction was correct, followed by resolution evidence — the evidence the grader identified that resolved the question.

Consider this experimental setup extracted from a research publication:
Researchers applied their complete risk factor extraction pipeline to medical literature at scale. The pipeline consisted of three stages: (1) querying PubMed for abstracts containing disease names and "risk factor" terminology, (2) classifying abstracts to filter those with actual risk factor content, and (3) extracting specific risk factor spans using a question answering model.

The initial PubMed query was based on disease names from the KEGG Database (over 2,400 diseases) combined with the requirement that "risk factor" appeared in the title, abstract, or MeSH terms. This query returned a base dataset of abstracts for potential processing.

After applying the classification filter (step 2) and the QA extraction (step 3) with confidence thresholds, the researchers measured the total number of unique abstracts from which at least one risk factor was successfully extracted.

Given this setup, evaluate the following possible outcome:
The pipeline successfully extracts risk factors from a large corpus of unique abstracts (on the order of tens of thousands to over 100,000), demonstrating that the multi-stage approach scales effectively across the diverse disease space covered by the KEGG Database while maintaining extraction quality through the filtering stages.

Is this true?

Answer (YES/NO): YES